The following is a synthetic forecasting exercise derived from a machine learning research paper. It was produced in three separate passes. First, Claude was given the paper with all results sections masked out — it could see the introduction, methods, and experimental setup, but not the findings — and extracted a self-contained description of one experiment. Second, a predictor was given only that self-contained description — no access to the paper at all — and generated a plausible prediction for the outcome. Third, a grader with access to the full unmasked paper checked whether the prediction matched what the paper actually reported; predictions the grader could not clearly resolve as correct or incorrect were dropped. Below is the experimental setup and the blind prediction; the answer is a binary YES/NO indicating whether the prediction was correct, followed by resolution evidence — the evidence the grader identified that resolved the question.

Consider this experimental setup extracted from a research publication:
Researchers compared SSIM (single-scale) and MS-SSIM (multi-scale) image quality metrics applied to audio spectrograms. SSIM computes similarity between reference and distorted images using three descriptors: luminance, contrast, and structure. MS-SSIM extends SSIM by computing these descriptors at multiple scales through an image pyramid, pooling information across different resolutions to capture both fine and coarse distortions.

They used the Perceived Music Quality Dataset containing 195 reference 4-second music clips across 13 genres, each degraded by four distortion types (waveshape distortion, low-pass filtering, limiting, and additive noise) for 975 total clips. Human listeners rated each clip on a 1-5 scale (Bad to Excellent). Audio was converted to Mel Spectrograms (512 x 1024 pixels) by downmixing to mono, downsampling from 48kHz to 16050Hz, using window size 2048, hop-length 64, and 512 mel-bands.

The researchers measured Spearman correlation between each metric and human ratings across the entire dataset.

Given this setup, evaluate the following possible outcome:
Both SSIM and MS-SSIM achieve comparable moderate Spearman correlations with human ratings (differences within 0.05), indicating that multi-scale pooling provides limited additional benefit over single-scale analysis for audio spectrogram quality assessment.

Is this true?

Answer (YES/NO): YES